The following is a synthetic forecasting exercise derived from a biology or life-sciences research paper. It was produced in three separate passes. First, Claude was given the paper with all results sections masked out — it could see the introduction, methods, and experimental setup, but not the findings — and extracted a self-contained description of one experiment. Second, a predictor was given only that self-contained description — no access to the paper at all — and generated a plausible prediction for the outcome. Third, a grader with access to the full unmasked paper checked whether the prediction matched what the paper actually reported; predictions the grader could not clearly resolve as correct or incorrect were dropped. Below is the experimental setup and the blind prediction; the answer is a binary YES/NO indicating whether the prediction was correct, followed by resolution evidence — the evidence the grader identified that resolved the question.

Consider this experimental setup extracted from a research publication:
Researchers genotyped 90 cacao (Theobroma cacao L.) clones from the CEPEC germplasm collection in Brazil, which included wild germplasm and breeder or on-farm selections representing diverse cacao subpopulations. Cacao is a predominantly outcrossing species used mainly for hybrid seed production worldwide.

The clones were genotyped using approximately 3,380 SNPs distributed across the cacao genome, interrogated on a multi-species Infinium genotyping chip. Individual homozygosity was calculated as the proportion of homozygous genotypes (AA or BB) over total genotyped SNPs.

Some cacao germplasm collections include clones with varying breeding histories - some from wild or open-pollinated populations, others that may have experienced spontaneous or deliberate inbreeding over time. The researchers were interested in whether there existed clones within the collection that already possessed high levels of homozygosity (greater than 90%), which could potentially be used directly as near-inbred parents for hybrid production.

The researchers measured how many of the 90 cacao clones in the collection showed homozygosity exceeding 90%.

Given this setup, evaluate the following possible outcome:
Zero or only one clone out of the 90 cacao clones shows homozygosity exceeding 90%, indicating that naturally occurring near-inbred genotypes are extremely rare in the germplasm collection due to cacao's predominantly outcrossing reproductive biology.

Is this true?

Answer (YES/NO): NO